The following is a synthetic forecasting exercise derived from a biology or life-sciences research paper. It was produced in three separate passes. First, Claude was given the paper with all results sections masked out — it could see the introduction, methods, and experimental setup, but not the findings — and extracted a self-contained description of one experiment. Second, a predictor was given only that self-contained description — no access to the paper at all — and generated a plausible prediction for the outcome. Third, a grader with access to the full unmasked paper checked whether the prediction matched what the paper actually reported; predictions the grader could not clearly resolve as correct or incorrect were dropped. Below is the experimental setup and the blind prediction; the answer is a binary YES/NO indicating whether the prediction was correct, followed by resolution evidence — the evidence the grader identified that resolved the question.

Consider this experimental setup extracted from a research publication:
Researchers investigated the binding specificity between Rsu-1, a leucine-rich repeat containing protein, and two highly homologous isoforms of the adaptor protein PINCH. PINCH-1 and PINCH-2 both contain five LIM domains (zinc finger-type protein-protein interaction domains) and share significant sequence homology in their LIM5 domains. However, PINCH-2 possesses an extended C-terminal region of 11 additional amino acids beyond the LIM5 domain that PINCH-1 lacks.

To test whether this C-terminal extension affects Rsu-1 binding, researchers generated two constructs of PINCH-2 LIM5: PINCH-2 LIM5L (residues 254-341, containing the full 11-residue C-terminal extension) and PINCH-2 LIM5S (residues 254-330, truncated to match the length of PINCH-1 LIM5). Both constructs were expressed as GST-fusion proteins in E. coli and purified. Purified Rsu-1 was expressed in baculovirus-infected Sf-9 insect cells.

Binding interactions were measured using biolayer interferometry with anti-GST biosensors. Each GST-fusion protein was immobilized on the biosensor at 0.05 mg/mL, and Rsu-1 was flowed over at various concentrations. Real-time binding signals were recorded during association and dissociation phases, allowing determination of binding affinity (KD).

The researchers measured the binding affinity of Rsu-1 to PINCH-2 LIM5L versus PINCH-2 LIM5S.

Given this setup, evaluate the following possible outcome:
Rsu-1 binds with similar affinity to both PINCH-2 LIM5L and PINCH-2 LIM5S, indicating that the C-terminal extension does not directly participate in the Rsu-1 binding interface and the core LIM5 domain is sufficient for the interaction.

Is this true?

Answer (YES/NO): NO